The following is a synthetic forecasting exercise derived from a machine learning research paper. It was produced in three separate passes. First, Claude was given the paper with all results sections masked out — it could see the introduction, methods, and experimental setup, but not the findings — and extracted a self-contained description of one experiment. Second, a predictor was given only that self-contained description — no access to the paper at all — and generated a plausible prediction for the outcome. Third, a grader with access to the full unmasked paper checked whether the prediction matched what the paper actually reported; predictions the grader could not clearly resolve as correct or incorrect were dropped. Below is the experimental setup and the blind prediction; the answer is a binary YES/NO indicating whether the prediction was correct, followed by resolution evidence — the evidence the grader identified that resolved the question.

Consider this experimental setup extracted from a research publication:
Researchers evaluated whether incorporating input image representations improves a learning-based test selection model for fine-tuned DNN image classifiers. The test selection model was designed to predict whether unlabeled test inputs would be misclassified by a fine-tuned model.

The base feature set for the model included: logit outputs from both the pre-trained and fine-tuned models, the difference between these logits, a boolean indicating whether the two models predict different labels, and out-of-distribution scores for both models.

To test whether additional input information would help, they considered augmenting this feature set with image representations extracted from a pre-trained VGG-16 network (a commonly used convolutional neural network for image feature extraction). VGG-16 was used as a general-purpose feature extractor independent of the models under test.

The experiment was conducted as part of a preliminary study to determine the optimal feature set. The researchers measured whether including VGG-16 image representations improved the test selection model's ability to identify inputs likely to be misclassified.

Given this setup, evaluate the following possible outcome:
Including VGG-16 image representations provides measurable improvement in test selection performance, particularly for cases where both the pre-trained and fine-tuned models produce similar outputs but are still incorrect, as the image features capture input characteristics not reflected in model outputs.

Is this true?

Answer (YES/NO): NO